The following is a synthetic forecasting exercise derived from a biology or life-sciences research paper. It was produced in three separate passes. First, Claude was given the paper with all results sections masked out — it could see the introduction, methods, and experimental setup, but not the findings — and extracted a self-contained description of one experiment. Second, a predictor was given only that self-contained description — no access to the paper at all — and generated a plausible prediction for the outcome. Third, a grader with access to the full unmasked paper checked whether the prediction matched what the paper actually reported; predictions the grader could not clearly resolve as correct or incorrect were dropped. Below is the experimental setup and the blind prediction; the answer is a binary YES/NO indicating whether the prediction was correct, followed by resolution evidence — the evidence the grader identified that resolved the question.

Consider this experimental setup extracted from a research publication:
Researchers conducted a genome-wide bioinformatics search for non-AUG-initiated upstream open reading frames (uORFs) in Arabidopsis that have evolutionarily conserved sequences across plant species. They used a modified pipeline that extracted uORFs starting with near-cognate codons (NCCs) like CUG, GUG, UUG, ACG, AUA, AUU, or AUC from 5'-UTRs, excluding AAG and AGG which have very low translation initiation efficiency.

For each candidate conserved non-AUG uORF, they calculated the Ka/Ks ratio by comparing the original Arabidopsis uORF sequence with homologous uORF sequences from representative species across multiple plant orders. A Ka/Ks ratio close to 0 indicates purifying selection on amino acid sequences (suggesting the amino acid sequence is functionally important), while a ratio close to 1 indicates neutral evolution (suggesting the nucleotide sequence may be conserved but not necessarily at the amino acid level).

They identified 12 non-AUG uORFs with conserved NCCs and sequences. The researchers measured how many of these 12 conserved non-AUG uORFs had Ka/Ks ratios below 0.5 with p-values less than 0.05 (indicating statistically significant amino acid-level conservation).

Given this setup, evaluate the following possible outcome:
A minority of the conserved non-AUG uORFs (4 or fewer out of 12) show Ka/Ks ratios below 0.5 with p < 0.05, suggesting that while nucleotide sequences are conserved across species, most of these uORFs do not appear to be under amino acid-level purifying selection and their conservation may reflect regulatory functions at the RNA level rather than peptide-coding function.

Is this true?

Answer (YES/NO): NO